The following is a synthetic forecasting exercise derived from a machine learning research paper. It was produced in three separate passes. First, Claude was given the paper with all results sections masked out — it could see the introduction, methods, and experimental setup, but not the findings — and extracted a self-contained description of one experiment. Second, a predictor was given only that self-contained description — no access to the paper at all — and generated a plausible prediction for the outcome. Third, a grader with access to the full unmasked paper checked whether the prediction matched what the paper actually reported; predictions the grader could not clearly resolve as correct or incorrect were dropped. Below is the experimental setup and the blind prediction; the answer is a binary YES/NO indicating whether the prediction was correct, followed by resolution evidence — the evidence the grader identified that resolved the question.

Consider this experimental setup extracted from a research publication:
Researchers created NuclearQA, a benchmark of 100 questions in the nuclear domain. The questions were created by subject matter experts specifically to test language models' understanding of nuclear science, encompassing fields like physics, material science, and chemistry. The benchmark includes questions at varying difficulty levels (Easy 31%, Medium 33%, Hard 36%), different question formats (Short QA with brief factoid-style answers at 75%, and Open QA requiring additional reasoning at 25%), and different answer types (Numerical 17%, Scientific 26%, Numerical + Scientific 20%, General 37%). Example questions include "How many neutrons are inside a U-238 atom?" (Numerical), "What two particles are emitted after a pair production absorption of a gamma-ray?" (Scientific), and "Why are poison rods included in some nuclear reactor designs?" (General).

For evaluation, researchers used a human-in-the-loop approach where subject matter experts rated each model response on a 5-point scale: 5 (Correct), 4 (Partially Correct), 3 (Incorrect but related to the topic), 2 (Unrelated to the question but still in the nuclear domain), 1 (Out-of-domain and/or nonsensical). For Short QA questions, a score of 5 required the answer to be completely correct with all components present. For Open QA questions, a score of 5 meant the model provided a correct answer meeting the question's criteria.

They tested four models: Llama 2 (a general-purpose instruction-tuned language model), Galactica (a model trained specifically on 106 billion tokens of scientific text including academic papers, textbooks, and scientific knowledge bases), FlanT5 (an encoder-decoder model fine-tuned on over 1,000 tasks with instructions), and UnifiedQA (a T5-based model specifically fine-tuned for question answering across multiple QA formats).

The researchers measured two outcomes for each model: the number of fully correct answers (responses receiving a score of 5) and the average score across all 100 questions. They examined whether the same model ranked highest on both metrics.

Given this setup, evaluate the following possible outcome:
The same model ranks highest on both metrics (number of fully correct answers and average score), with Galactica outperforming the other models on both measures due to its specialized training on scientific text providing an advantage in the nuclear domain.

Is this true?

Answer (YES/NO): NO